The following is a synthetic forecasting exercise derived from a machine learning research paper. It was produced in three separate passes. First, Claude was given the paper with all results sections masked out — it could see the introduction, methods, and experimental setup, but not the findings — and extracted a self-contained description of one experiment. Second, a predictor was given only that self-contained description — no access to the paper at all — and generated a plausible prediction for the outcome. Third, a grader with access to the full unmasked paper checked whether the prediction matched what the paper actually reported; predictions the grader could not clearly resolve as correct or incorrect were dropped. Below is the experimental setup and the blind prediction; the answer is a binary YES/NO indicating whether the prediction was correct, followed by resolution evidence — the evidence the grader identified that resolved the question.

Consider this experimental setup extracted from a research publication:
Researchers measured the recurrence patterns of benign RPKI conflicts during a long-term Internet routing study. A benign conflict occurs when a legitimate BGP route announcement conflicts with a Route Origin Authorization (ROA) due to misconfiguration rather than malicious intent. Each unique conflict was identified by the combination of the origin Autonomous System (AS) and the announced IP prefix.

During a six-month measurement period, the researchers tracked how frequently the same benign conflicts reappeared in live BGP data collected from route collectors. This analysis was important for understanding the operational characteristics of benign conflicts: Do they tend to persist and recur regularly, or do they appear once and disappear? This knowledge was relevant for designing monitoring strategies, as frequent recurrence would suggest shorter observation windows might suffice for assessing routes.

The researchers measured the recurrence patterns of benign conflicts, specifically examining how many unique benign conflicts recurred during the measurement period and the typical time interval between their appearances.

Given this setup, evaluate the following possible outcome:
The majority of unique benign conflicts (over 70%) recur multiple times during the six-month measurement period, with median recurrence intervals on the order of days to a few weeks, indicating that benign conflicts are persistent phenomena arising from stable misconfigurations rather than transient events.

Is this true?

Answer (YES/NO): NO